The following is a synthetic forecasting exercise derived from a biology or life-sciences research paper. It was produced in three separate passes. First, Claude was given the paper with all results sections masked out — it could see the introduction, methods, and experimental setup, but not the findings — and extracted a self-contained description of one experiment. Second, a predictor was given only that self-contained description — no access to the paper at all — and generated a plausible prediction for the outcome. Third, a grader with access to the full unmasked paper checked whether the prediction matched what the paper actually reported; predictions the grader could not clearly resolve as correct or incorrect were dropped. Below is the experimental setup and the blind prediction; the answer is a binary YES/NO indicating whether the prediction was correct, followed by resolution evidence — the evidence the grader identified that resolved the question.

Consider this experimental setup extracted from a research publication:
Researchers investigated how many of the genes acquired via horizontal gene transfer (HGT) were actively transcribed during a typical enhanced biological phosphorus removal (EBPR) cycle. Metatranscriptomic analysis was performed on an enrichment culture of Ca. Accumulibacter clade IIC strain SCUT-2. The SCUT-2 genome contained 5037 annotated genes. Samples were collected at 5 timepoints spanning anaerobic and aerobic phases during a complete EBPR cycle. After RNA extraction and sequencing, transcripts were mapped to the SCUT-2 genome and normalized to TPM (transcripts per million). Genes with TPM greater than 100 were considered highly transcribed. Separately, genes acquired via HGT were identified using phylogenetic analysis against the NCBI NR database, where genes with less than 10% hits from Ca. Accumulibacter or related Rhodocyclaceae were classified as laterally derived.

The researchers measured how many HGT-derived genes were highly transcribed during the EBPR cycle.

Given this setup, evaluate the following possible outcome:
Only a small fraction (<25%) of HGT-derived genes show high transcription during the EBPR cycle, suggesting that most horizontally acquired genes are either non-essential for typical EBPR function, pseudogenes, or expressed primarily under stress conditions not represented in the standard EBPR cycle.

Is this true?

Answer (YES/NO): NO